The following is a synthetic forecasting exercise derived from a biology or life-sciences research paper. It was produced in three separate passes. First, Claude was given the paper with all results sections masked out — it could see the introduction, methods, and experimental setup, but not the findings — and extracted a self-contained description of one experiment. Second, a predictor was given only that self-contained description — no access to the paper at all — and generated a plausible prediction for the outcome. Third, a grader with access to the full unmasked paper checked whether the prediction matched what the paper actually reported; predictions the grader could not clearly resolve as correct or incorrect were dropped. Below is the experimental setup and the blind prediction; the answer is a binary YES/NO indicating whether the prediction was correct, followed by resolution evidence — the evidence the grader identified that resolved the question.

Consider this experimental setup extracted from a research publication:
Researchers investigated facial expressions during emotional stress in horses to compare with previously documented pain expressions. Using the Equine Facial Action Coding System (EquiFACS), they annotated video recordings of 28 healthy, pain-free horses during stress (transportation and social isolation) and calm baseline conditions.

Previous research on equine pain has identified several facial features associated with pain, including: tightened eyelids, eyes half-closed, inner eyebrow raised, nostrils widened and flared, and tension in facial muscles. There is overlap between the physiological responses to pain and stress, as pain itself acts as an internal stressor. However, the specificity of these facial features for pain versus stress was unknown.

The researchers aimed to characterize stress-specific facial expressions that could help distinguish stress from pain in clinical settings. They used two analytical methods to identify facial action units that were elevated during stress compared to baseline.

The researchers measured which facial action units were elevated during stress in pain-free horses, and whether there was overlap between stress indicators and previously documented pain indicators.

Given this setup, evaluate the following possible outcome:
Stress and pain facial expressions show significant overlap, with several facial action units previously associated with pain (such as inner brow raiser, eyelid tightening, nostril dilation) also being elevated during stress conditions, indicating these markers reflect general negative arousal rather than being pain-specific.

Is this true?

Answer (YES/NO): YES